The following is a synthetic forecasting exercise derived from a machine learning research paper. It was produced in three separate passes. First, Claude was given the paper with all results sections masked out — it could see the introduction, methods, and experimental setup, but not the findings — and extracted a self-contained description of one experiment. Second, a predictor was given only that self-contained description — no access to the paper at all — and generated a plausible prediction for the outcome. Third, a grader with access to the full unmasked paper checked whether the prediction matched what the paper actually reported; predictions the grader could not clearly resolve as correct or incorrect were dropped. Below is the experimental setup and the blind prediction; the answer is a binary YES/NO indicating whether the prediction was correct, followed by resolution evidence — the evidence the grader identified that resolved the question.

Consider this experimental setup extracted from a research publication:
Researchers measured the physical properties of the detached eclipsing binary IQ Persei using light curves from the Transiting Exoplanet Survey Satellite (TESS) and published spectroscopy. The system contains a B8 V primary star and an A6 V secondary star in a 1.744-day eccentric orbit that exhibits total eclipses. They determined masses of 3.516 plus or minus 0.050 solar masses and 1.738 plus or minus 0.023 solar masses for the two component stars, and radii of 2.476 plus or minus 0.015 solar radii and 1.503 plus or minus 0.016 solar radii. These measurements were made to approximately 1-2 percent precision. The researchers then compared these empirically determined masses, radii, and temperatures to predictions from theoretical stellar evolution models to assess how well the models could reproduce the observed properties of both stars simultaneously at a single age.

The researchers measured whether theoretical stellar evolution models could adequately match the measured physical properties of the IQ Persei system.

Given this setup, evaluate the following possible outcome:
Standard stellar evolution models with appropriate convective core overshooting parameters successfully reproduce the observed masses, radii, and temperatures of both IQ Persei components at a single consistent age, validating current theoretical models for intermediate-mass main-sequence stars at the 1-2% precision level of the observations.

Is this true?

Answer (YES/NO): NO